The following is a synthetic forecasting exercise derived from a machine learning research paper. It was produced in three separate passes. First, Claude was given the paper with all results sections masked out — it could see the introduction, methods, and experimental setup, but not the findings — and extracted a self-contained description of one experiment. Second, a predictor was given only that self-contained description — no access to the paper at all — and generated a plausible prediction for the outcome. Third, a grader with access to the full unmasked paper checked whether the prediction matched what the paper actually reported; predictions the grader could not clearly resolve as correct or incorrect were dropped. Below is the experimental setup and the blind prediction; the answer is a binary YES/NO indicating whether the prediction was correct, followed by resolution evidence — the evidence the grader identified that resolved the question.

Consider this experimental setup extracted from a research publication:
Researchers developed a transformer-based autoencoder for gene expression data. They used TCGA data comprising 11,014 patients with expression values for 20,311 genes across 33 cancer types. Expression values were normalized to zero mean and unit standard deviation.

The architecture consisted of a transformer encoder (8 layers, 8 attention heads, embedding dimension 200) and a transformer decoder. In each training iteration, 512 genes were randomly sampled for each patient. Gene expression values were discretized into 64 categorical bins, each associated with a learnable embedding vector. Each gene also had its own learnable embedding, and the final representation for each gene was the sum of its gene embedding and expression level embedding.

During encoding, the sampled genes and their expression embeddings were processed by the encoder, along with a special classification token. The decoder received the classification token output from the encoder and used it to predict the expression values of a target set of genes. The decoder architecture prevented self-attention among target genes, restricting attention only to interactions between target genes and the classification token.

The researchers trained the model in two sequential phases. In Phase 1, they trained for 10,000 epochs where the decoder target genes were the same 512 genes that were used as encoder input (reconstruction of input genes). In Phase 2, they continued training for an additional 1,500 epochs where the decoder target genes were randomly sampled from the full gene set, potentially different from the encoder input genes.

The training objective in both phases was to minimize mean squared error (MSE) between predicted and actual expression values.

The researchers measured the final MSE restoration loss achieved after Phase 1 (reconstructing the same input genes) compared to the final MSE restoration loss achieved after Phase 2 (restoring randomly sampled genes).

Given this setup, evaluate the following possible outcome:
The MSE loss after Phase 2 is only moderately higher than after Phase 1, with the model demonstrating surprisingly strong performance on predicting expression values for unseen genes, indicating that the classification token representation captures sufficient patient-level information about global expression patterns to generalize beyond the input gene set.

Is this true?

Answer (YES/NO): NO